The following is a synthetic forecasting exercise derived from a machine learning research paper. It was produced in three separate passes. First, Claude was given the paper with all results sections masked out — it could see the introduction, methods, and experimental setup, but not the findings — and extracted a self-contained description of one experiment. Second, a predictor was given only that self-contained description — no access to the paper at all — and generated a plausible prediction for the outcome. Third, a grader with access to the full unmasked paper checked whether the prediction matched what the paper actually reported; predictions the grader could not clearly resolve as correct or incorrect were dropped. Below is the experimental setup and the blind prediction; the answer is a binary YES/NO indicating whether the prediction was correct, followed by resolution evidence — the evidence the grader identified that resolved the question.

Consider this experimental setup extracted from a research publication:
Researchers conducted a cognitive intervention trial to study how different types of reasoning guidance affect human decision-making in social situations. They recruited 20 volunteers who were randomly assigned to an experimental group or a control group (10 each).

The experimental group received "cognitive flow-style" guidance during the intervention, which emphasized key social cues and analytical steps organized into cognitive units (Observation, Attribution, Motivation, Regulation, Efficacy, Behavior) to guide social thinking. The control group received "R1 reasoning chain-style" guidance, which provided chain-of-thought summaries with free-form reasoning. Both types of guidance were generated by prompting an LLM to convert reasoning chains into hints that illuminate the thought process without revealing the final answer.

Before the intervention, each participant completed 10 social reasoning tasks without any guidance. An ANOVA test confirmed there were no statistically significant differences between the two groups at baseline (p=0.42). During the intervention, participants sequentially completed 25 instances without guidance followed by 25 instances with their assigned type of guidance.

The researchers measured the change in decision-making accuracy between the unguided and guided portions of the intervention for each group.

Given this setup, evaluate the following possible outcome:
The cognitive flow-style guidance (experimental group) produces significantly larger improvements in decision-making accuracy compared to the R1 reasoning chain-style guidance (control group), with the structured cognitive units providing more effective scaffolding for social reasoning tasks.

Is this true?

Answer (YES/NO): YES